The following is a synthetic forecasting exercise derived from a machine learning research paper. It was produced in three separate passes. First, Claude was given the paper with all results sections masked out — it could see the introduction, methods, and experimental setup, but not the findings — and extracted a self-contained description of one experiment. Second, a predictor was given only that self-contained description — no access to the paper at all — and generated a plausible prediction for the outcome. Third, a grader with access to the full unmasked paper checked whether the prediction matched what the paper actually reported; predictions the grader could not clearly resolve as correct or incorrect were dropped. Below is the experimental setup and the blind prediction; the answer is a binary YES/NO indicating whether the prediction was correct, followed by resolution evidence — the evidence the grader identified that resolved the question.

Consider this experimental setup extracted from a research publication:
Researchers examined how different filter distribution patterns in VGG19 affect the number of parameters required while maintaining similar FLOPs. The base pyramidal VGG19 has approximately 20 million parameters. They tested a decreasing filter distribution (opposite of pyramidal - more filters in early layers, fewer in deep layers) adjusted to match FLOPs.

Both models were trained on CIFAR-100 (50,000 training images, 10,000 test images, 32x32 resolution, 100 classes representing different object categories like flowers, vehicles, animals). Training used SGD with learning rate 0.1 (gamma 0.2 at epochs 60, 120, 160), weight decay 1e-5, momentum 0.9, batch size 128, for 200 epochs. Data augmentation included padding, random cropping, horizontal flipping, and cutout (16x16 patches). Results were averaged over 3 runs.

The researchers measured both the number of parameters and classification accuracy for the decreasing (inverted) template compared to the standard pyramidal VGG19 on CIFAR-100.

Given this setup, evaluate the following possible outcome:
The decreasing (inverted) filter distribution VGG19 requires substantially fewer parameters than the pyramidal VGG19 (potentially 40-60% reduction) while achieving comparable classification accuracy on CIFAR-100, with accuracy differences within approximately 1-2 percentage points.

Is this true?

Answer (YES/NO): NO